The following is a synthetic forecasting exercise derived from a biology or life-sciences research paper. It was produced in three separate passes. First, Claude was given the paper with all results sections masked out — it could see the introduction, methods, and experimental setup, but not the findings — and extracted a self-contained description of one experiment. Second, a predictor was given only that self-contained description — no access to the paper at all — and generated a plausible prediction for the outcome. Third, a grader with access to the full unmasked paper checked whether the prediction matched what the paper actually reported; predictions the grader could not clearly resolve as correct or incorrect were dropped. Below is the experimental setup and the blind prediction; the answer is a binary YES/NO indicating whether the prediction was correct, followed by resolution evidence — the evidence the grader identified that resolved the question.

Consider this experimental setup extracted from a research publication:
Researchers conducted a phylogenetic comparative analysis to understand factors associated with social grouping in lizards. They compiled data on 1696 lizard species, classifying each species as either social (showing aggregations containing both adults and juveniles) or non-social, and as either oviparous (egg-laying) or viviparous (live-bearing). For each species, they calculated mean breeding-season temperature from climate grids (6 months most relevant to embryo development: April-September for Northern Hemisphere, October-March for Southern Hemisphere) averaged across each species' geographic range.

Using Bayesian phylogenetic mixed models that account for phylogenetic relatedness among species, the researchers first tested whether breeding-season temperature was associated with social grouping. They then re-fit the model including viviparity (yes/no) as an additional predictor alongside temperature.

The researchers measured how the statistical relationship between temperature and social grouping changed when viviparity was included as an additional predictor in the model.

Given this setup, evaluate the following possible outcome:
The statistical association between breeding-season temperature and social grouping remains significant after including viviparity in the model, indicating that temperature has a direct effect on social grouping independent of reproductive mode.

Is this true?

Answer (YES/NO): NO